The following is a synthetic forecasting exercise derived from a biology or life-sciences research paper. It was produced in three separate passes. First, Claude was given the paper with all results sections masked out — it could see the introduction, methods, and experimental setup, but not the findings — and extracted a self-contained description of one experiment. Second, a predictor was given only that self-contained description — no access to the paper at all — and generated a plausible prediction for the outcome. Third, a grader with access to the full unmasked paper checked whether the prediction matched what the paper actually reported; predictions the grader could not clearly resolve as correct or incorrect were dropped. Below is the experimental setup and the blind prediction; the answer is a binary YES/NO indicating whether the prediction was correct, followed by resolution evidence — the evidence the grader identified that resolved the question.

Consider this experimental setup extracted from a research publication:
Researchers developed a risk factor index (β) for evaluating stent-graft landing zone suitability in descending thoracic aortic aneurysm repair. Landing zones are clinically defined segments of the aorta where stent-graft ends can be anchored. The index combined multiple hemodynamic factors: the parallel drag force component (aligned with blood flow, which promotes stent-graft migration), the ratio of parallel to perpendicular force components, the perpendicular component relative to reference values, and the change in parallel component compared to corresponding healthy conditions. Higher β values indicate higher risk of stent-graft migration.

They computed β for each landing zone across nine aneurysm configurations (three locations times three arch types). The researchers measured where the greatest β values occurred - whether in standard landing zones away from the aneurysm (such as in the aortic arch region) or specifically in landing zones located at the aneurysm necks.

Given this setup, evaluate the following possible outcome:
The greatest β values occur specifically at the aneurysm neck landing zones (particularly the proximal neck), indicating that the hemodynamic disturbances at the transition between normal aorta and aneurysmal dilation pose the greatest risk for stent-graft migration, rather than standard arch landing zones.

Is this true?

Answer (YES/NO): NO